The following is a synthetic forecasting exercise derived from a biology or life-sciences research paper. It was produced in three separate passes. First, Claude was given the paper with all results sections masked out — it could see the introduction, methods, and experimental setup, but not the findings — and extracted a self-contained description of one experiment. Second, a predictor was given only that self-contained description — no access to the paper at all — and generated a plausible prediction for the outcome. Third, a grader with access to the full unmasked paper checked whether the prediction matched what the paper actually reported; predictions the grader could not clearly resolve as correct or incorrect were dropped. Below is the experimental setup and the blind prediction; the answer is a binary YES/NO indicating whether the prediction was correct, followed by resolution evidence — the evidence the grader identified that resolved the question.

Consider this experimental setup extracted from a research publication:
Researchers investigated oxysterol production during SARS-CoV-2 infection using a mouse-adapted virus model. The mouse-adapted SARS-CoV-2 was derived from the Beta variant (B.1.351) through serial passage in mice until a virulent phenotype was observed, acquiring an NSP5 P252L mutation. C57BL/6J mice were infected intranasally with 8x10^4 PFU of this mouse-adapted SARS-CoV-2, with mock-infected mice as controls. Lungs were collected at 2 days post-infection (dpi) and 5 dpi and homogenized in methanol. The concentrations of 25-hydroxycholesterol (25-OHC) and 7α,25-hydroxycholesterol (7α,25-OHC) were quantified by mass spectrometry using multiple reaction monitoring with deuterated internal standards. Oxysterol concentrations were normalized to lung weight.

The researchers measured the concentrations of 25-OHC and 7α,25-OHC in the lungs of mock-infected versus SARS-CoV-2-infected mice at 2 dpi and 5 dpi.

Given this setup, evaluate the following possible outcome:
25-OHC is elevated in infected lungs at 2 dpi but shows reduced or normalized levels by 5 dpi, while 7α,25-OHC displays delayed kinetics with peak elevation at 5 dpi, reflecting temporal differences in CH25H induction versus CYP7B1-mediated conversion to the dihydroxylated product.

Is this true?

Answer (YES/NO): NO